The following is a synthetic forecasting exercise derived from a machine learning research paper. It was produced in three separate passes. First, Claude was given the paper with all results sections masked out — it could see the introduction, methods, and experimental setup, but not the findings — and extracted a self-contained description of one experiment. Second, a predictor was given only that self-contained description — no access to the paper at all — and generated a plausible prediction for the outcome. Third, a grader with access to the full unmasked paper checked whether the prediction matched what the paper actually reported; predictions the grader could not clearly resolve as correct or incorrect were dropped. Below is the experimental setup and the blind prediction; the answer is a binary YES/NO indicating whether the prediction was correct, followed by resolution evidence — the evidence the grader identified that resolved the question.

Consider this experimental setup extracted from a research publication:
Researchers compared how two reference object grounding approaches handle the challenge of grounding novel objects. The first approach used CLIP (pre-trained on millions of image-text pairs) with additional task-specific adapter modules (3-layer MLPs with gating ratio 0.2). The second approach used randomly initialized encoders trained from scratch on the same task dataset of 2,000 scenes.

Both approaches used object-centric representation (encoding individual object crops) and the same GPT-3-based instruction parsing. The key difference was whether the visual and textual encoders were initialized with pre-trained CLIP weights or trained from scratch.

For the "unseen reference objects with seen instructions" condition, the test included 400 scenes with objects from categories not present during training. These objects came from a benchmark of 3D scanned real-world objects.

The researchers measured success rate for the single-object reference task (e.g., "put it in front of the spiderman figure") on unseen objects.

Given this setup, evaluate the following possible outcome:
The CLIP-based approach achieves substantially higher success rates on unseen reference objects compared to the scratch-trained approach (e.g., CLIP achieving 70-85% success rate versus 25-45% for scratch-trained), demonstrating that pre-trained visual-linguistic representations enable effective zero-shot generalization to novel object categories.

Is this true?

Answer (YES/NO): NO